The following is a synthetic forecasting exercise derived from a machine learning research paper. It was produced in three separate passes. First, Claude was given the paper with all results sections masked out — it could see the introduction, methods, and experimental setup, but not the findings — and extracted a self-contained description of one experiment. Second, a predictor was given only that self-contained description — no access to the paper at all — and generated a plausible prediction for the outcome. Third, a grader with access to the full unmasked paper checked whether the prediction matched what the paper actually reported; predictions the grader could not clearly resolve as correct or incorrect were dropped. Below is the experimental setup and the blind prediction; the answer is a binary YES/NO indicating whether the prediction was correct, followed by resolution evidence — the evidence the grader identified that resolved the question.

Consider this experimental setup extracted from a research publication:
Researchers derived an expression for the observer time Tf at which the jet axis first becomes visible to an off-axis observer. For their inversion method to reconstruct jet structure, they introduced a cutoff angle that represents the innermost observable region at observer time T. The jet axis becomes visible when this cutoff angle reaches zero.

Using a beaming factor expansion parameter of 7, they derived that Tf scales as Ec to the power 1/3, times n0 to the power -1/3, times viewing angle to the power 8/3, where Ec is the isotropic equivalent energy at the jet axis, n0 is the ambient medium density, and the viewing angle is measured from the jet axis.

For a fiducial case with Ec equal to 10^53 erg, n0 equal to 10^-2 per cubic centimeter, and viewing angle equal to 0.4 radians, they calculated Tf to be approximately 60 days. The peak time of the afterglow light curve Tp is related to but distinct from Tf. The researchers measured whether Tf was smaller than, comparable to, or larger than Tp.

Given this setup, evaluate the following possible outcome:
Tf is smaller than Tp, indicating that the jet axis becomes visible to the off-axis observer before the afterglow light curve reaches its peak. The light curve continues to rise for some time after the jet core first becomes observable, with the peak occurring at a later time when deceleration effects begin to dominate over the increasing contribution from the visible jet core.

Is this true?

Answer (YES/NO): YES